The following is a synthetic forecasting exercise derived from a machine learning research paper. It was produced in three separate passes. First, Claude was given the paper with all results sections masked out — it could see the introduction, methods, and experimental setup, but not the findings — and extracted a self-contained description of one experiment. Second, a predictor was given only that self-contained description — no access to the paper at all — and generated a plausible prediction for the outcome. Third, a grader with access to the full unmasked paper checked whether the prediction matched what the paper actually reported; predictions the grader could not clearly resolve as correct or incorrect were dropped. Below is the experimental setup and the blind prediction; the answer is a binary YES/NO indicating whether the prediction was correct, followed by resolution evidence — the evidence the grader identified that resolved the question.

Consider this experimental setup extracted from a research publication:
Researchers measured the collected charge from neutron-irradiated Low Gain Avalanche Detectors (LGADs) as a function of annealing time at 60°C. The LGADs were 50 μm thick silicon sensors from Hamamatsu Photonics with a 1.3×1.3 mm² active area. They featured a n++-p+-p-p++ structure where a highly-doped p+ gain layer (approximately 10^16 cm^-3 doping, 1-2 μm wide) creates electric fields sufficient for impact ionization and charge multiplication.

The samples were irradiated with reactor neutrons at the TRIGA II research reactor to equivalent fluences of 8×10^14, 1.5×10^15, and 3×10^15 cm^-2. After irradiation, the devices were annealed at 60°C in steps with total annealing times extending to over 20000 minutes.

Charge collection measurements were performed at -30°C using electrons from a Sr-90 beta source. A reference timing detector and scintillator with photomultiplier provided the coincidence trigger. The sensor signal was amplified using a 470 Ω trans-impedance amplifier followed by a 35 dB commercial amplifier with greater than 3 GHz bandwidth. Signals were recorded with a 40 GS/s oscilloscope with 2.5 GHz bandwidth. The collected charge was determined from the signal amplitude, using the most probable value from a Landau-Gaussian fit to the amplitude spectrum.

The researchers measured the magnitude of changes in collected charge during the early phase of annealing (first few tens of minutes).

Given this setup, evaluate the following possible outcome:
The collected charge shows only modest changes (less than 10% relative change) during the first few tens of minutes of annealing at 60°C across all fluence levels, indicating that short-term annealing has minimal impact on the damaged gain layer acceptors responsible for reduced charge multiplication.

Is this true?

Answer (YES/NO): NO